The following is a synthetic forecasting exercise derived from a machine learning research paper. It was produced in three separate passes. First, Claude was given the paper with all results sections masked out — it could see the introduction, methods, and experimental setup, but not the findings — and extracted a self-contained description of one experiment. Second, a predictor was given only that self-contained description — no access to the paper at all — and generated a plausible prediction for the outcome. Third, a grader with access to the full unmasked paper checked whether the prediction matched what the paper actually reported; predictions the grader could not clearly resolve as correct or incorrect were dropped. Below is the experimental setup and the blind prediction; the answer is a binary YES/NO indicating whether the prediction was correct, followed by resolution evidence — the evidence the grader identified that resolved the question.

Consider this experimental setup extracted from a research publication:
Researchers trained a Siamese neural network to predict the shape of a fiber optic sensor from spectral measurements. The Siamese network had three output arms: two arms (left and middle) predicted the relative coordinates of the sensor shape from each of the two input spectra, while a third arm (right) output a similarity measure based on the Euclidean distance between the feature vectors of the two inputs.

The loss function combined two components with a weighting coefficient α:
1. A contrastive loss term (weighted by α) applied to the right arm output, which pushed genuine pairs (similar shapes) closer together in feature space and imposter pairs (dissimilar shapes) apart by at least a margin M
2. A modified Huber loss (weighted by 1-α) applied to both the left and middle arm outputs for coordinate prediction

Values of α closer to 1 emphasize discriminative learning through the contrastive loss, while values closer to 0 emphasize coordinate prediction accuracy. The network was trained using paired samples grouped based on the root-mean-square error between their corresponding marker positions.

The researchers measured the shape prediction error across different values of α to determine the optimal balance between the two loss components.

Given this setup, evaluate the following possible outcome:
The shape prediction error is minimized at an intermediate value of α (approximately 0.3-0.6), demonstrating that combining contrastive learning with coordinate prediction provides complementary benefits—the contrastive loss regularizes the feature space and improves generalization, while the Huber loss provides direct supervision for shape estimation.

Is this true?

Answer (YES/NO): NO